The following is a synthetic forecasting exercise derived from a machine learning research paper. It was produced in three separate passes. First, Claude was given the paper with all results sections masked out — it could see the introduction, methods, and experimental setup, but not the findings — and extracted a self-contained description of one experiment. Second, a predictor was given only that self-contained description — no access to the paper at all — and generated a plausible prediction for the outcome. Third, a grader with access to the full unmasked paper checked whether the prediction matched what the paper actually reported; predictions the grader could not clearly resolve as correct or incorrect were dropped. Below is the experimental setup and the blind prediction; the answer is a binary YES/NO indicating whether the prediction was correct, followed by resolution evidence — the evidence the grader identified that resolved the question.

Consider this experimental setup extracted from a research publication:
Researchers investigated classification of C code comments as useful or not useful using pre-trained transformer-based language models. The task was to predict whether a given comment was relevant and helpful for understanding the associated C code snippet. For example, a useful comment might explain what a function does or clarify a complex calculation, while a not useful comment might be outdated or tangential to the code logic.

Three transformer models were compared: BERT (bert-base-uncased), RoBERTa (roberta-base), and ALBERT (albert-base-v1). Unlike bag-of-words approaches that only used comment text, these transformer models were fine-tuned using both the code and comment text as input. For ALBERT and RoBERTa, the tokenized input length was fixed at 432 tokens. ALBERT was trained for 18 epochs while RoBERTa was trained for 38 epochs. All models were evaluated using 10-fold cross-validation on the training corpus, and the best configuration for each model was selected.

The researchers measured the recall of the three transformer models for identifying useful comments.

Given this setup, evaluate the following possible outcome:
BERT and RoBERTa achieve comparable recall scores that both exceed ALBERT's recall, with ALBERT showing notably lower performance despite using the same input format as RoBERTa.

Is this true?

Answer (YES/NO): NO